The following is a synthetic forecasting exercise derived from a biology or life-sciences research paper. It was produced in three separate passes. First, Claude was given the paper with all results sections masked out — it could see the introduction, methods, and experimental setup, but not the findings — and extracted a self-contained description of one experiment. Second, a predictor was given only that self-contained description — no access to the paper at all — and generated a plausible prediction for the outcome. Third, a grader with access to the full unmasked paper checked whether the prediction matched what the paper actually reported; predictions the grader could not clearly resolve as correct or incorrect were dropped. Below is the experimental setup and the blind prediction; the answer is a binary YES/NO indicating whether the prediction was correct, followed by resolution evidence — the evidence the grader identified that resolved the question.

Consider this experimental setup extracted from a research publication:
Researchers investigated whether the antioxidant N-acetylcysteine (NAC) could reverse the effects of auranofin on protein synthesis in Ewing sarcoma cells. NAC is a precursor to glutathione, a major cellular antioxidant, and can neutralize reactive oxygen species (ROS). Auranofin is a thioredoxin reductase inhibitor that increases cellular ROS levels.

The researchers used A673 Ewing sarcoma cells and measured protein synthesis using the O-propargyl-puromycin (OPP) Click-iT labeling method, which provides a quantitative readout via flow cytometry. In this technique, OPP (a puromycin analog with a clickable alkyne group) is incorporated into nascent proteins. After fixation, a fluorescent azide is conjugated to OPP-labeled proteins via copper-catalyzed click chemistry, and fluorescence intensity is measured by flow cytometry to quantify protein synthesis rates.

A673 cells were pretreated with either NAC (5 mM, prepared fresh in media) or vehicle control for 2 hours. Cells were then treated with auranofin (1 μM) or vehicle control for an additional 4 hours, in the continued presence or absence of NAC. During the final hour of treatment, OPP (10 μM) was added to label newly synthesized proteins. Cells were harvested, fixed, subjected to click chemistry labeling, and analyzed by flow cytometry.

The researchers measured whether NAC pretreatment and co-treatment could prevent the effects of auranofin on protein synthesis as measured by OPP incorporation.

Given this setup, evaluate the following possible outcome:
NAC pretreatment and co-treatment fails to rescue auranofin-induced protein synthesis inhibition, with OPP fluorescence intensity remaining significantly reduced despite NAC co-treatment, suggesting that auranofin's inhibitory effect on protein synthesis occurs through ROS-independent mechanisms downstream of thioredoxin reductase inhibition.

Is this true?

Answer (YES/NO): NO